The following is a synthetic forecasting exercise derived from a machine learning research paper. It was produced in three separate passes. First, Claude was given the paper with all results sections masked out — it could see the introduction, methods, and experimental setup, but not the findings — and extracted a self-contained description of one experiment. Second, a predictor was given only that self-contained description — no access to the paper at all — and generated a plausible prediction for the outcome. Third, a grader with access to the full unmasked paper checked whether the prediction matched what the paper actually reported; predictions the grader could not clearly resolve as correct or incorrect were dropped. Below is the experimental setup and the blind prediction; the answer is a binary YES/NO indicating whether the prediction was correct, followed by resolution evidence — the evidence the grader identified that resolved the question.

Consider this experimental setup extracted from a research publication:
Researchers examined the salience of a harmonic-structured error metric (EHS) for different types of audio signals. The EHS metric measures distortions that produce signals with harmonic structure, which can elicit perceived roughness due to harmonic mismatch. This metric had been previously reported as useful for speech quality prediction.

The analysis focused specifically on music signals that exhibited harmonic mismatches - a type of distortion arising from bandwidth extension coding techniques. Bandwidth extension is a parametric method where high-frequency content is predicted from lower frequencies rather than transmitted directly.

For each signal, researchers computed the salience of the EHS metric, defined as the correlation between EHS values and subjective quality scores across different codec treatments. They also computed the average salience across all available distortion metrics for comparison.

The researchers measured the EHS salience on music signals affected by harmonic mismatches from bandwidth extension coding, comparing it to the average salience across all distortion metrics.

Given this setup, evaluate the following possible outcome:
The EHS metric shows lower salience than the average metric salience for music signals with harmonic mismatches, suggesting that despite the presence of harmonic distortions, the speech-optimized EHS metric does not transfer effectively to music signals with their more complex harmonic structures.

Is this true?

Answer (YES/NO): YES